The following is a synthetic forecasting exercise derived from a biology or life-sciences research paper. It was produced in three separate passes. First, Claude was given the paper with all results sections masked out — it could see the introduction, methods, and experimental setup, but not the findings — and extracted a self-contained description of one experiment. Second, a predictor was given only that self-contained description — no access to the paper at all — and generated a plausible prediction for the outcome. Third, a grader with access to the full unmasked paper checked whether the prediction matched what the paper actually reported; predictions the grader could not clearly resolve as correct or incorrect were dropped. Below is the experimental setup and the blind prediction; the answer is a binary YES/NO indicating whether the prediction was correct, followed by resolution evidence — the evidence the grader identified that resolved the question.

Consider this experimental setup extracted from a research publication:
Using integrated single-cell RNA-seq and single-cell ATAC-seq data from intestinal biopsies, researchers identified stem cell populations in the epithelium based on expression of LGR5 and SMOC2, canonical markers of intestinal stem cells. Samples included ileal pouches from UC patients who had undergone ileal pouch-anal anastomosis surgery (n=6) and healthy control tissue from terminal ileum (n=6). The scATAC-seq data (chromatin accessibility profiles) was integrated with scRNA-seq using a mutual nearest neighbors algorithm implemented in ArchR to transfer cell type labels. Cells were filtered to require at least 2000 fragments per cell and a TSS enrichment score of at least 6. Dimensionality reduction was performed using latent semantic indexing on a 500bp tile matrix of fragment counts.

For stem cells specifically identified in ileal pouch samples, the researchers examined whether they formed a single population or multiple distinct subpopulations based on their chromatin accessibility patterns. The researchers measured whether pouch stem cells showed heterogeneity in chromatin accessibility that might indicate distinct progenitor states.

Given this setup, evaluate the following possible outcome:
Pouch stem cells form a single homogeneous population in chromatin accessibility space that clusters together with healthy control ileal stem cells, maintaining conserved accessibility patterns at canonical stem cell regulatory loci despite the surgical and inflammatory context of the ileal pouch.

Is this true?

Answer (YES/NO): NO